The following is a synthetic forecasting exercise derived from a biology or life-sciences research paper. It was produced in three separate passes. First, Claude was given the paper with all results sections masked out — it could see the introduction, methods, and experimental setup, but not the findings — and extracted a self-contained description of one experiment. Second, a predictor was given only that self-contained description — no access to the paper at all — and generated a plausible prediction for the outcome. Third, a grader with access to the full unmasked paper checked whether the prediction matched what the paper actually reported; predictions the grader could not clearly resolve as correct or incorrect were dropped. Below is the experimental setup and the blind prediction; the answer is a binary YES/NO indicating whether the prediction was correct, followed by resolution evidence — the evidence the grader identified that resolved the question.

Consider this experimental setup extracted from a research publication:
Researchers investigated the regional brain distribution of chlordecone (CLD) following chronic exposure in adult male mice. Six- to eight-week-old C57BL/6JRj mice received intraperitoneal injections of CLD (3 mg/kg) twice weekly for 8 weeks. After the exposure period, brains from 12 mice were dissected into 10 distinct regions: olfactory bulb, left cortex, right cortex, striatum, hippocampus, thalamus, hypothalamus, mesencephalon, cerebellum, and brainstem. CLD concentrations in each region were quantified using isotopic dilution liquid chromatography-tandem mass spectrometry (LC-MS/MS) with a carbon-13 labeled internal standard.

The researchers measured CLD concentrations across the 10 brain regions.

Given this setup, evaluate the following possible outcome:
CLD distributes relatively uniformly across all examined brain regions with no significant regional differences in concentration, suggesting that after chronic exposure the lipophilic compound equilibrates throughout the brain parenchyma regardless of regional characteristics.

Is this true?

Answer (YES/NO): YES